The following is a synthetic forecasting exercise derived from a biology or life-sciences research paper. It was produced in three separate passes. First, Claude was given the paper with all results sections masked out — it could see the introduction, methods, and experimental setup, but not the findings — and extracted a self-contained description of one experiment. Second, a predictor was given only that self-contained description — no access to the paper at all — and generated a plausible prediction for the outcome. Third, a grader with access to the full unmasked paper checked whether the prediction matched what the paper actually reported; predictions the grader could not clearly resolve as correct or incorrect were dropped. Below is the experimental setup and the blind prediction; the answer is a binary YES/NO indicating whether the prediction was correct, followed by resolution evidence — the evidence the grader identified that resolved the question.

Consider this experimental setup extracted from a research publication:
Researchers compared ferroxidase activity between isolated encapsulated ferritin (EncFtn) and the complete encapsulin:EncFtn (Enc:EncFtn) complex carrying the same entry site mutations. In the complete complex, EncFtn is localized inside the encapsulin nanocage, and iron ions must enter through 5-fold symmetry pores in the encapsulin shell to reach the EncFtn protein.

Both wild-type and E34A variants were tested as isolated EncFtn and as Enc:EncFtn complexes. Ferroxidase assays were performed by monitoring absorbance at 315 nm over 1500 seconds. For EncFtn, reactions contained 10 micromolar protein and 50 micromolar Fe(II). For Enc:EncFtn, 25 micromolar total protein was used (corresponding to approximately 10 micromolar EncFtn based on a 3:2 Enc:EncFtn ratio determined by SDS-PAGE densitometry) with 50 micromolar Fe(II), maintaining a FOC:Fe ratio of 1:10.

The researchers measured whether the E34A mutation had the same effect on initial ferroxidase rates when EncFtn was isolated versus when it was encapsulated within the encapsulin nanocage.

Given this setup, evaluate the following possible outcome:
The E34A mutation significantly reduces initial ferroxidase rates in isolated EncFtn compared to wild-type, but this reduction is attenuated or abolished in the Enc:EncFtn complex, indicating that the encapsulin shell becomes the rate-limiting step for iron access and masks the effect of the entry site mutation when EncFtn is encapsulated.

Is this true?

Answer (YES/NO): NO